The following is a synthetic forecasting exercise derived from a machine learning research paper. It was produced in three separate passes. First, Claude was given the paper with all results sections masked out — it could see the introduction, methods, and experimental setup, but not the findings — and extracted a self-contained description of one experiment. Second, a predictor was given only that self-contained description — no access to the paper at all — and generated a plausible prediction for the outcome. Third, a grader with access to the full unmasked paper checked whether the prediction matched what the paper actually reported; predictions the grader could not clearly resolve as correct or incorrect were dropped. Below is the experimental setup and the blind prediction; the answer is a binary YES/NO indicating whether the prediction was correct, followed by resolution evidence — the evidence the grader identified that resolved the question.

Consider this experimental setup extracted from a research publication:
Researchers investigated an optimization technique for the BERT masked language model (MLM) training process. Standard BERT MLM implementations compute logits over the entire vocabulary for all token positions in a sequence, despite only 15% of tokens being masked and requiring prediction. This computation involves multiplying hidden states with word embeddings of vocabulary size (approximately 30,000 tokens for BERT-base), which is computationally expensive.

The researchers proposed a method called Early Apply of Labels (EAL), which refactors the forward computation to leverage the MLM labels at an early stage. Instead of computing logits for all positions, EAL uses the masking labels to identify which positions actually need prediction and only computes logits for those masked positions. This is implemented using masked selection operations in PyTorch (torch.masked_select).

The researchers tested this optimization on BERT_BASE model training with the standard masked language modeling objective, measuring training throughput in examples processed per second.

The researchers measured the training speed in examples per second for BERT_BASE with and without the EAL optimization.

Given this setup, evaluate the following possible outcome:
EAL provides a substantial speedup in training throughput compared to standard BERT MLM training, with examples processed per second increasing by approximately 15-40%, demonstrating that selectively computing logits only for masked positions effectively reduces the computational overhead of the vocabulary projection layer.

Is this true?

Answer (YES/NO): NO